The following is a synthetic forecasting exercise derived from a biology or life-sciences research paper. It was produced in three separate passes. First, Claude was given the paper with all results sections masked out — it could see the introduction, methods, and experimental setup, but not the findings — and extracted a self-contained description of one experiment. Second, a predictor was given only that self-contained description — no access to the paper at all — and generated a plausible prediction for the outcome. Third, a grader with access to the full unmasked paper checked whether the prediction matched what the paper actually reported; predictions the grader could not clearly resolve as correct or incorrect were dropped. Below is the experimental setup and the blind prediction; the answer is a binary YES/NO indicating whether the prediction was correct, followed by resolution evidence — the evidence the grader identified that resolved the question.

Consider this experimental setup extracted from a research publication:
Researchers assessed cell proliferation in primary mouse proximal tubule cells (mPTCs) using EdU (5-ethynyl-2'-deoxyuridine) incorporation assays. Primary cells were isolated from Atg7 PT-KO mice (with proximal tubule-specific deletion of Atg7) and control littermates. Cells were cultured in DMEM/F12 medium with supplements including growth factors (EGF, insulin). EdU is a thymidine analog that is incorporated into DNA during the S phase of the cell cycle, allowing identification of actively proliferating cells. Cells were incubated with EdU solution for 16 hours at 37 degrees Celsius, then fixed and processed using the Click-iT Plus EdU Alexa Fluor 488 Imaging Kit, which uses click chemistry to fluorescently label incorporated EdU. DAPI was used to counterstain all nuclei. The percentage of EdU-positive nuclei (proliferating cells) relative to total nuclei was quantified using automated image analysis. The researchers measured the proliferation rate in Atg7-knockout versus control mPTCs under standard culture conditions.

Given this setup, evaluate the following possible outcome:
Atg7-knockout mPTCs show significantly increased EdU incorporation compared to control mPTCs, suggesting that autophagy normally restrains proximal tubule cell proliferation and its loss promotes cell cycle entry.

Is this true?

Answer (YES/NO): YES